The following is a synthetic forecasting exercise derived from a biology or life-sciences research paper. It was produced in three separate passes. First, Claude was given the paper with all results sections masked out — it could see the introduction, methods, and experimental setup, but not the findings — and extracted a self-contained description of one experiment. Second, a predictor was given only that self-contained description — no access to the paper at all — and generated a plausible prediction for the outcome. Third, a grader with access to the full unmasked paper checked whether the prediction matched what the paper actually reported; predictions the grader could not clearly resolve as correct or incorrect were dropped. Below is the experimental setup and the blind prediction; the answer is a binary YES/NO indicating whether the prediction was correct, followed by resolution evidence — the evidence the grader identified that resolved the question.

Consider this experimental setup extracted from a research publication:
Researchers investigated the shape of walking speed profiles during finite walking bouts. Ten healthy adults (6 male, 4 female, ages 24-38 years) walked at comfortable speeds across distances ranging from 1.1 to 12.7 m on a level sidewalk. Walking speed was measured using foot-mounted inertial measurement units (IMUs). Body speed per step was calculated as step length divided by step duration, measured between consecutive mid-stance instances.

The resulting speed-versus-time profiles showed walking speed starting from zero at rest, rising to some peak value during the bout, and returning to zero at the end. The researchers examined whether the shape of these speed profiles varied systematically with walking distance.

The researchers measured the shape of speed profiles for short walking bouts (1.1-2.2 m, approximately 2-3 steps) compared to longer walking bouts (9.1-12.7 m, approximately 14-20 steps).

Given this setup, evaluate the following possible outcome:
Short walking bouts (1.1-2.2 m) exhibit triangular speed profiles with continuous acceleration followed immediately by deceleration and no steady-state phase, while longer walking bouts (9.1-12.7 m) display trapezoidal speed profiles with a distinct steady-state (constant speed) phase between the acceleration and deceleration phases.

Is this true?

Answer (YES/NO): NO